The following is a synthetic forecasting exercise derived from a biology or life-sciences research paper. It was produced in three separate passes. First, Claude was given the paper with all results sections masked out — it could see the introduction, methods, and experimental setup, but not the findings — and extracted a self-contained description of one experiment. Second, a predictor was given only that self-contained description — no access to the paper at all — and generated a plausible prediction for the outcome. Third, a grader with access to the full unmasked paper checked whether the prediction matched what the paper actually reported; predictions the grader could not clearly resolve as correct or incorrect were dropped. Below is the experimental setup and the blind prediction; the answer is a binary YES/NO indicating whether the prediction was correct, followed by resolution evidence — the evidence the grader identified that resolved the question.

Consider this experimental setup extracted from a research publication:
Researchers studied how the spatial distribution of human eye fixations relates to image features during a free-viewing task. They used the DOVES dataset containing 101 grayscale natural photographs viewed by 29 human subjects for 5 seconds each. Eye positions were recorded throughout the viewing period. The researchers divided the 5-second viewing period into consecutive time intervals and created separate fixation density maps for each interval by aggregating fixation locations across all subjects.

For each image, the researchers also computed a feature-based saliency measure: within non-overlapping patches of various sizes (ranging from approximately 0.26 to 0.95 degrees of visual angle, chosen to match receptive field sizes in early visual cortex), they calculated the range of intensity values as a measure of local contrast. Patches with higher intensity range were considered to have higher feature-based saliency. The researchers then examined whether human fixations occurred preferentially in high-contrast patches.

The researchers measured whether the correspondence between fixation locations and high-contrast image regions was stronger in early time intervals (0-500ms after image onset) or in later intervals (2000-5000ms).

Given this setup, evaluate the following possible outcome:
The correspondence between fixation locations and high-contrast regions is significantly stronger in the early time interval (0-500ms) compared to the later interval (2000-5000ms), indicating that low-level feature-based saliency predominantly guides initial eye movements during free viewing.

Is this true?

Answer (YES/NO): NO